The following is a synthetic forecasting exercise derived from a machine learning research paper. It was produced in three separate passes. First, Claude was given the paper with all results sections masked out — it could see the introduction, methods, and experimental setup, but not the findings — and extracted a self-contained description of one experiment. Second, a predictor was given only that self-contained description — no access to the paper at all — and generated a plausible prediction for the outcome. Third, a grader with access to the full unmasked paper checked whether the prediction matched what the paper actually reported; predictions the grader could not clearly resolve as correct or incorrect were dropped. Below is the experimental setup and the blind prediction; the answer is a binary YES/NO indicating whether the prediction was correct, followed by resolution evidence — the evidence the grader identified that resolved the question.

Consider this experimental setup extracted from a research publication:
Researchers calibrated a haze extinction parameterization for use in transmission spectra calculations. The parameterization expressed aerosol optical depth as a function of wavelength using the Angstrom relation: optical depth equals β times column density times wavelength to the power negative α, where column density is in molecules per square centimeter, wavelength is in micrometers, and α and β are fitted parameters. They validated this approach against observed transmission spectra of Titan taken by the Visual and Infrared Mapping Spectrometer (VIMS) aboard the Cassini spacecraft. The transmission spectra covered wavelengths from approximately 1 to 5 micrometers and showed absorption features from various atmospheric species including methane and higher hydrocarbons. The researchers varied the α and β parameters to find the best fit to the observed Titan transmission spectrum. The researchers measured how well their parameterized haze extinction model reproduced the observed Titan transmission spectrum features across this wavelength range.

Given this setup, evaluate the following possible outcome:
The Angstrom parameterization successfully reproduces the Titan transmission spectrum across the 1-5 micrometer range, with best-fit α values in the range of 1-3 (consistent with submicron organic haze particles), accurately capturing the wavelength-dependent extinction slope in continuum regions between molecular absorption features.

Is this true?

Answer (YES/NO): YES